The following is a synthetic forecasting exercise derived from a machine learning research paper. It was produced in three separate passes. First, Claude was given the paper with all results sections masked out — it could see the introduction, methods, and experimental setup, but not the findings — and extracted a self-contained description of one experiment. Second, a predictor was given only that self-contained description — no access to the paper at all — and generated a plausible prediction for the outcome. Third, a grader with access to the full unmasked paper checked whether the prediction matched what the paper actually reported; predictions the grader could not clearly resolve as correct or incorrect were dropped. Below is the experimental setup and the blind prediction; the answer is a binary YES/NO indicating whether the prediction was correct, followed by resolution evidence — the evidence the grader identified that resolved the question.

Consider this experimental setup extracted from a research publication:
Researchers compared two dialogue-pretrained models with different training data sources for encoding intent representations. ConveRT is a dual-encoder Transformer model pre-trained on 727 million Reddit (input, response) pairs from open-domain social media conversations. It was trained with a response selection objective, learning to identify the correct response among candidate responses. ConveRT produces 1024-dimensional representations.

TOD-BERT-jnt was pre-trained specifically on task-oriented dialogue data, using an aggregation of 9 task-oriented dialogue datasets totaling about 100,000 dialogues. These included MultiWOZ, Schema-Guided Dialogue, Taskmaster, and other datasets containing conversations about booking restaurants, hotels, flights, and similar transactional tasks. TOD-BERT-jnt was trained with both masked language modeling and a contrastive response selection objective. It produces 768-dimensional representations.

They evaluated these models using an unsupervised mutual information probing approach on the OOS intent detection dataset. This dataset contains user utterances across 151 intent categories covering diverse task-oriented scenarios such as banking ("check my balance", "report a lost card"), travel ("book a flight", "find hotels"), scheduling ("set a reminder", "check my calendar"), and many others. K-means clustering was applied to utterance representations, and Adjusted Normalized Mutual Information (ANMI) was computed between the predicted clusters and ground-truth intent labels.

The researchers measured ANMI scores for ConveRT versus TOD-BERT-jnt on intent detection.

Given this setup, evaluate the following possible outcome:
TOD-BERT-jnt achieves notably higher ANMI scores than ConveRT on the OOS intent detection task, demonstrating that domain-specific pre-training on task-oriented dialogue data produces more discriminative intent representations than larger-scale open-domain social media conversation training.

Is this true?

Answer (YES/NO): NO